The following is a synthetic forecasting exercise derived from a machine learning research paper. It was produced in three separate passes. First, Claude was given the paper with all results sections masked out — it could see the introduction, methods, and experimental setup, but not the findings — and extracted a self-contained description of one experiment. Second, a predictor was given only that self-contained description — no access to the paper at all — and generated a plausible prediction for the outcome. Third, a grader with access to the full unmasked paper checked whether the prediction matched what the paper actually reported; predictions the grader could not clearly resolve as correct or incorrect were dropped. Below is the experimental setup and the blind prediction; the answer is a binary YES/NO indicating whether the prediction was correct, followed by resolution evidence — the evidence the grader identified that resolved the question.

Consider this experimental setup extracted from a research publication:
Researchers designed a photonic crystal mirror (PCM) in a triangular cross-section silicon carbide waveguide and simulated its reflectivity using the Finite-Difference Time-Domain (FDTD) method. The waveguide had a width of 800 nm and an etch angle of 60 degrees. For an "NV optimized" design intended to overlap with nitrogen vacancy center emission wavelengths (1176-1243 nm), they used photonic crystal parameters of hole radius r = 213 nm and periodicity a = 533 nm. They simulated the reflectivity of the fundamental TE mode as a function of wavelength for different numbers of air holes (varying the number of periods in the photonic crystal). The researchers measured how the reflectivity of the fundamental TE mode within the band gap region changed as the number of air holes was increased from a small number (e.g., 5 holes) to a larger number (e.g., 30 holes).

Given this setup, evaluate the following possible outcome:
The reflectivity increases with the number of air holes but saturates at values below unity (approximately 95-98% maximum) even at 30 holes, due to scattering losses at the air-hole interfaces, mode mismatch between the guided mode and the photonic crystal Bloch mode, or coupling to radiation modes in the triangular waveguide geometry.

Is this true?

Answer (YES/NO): NO